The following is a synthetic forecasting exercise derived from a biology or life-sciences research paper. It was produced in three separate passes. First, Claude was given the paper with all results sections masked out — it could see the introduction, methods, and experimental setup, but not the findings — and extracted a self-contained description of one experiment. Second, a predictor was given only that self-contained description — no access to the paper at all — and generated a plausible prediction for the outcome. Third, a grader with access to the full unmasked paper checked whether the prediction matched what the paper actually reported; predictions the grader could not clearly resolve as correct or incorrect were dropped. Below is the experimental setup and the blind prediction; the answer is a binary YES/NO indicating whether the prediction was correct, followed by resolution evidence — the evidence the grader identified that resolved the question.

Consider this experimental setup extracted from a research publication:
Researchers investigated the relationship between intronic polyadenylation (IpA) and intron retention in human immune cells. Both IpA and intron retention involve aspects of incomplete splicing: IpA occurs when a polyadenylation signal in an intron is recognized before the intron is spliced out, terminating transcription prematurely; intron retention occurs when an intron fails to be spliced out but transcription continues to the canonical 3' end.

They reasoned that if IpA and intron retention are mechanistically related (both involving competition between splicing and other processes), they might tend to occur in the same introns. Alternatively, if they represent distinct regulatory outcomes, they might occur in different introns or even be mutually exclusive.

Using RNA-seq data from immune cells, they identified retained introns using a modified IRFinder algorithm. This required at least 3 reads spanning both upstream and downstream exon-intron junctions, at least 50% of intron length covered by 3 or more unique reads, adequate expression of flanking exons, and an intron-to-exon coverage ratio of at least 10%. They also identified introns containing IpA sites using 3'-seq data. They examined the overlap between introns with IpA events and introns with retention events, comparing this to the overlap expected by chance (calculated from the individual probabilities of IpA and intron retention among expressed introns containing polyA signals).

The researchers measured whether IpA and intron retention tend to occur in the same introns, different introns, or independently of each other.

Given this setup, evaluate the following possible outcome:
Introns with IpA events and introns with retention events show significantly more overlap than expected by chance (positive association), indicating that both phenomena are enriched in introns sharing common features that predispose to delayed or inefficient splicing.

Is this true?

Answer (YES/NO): YES